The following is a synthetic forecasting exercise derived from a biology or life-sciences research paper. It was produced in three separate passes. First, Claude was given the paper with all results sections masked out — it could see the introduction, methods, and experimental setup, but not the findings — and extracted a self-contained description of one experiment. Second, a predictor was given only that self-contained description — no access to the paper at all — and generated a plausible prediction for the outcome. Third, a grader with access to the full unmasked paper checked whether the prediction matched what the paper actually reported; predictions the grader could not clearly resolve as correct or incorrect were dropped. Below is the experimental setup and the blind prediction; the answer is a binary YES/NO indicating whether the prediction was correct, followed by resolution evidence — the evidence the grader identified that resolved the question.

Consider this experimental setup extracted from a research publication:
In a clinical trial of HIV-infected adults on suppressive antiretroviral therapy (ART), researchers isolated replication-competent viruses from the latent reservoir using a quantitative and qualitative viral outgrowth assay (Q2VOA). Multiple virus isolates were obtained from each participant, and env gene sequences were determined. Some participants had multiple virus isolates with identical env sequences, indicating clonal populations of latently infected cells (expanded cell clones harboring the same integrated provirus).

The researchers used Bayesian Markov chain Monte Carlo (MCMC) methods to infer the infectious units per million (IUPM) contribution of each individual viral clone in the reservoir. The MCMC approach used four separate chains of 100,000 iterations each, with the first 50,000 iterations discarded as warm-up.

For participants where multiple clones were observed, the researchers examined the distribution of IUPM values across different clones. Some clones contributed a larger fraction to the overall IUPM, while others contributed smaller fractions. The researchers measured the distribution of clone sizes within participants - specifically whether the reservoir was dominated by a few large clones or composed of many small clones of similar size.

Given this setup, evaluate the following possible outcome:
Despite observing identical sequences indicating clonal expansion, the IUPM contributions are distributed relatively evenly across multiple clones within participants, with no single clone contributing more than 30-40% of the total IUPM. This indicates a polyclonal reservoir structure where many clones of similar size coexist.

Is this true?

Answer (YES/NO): NO